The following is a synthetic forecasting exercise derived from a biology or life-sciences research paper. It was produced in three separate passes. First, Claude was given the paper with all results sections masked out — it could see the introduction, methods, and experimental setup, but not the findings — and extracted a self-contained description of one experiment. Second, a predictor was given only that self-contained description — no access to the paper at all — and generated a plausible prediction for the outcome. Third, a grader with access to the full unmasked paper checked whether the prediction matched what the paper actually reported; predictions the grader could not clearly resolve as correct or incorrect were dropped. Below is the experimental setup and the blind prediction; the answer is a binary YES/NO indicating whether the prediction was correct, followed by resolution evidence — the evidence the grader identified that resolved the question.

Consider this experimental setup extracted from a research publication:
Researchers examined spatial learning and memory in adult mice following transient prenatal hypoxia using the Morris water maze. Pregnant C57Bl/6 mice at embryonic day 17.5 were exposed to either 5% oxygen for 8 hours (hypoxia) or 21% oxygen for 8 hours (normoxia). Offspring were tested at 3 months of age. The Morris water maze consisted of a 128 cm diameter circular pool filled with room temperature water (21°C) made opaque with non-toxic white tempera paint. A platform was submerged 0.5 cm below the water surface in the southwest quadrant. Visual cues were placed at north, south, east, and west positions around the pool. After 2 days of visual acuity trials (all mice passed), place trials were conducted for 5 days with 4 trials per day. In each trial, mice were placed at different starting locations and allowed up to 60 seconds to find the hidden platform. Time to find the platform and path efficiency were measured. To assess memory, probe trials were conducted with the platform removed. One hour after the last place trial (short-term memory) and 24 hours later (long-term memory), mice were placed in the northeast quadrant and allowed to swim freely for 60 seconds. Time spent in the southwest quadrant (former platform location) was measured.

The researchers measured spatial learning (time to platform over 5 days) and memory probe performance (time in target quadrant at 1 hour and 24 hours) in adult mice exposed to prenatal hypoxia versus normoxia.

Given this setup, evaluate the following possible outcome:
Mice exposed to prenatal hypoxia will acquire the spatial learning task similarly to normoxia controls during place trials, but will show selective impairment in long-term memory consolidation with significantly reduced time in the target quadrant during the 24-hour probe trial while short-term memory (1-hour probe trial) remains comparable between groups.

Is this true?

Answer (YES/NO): NO